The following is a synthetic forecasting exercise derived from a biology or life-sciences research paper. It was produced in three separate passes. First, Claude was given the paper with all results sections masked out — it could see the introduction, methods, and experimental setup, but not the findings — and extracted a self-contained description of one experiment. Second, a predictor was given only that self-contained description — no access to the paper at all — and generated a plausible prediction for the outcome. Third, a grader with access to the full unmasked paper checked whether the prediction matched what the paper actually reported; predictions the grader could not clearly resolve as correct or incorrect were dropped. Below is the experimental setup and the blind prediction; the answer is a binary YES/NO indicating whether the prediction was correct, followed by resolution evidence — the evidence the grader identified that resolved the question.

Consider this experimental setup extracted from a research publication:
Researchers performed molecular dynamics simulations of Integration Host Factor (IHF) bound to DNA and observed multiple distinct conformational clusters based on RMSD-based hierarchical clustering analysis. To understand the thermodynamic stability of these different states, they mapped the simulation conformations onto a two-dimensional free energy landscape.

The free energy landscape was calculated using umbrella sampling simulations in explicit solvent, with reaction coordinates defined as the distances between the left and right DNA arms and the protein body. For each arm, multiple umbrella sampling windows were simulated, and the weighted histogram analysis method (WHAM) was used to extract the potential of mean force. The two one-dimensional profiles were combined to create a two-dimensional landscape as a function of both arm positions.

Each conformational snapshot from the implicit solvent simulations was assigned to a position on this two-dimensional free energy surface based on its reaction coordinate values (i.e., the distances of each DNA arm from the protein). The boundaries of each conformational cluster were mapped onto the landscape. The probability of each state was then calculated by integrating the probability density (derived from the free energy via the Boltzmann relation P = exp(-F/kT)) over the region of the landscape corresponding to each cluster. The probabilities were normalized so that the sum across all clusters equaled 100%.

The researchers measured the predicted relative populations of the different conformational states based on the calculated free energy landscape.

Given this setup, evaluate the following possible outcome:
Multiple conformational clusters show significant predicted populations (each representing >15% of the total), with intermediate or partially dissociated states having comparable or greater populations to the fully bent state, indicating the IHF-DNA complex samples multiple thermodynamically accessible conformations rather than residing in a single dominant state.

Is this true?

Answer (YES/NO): YES